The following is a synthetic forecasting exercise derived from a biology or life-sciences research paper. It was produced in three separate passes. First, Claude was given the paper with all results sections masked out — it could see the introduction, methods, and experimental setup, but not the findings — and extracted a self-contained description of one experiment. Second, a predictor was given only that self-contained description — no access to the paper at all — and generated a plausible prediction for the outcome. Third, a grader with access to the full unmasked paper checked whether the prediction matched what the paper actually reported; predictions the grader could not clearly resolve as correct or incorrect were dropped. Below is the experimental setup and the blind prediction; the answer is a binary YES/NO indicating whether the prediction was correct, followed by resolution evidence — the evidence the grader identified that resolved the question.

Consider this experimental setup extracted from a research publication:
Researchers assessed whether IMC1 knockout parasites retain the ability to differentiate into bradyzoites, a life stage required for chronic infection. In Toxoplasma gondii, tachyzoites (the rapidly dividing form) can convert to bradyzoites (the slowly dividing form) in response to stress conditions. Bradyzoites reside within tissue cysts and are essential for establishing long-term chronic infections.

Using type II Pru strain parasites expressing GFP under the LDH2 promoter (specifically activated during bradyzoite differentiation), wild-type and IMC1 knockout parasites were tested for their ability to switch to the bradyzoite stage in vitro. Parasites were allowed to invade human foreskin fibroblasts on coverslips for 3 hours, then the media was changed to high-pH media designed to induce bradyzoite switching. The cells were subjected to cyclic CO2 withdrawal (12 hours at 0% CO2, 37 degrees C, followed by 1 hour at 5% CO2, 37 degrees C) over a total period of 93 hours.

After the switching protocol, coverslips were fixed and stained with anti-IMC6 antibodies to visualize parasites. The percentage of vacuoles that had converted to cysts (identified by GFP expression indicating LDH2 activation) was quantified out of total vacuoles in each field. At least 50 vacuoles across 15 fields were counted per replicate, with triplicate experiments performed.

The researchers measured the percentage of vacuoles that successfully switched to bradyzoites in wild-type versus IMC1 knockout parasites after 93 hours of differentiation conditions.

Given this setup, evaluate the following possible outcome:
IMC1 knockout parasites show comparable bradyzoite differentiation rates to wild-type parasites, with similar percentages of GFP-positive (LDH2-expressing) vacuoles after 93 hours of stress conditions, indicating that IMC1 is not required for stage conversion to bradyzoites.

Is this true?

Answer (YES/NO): NO